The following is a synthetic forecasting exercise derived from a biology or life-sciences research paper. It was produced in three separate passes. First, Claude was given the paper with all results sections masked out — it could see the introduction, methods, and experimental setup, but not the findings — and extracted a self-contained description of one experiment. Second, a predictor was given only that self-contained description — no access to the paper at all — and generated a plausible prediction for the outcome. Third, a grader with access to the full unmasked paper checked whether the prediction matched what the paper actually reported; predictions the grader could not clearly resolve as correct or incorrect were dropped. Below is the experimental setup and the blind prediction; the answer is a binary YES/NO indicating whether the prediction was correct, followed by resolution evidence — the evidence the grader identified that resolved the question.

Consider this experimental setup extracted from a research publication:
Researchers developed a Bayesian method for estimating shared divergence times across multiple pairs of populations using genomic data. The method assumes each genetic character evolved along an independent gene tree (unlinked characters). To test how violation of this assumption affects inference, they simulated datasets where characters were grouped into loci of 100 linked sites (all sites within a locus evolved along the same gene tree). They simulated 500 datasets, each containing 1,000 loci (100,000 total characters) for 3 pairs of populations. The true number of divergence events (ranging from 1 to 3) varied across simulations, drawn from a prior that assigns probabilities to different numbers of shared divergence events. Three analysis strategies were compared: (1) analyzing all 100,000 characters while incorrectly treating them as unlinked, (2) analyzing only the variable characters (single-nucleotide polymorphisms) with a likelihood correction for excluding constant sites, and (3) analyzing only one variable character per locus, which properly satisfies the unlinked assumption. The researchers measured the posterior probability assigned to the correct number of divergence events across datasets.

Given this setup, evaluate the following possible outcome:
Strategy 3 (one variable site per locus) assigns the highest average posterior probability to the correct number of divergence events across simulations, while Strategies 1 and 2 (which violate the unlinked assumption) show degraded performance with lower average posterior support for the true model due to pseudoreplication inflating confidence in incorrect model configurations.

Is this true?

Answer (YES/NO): NO